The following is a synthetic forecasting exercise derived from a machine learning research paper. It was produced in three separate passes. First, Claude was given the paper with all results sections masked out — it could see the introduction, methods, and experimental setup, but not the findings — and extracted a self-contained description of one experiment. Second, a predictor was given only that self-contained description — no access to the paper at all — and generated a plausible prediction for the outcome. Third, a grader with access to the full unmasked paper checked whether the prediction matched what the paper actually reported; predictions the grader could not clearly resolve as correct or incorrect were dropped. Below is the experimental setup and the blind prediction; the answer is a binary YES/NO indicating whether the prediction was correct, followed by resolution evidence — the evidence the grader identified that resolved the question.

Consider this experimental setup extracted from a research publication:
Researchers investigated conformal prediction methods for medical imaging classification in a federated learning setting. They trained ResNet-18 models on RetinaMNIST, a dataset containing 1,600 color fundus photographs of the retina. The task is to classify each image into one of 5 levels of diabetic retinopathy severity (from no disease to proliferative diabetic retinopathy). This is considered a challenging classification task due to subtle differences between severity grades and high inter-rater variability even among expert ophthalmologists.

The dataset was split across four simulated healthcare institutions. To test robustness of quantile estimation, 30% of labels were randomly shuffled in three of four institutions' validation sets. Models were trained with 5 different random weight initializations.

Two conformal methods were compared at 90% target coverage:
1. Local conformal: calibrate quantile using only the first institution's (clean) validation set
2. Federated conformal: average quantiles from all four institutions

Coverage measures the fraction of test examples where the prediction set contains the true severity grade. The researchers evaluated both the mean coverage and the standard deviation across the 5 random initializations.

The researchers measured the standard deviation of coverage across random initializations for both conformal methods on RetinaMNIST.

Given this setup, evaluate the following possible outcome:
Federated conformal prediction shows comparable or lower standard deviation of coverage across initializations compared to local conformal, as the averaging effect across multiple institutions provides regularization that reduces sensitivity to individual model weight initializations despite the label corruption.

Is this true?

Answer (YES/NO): YES